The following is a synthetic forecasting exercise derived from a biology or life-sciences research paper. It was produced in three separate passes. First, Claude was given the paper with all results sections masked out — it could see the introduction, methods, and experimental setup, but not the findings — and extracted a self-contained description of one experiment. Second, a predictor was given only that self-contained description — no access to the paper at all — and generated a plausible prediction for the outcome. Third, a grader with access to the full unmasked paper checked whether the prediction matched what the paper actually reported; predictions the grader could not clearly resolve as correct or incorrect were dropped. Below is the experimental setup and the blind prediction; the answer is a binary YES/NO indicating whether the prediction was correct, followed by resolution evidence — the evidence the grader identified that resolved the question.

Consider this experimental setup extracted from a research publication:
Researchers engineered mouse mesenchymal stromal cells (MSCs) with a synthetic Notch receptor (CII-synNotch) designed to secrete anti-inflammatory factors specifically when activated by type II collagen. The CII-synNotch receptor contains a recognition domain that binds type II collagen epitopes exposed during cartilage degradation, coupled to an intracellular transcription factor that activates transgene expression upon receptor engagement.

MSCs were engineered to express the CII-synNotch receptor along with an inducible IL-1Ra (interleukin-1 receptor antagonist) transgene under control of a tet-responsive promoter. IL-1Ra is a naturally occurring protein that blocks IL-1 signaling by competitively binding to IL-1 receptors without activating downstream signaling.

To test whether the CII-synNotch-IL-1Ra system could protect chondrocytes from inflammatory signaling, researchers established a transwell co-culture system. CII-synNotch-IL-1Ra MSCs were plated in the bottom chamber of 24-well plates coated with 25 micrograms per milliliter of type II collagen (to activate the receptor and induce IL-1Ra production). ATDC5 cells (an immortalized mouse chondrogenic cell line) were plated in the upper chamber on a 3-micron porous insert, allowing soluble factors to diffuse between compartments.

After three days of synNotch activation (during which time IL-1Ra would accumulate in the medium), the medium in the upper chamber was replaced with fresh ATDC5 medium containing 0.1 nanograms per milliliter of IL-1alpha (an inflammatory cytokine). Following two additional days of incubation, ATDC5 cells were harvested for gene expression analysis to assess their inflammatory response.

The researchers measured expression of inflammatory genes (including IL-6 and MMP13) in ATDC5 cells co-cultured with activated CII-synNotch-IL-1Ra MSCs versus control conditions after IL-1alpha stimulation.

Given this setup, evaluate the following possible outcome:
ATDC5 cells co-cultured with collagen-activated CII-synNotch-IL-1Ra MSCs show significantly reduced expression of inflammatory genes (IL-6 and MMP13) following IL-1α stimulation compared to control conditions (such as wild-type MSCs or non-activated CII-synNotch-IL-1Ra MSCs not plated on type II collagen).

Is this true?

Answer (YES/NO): YES